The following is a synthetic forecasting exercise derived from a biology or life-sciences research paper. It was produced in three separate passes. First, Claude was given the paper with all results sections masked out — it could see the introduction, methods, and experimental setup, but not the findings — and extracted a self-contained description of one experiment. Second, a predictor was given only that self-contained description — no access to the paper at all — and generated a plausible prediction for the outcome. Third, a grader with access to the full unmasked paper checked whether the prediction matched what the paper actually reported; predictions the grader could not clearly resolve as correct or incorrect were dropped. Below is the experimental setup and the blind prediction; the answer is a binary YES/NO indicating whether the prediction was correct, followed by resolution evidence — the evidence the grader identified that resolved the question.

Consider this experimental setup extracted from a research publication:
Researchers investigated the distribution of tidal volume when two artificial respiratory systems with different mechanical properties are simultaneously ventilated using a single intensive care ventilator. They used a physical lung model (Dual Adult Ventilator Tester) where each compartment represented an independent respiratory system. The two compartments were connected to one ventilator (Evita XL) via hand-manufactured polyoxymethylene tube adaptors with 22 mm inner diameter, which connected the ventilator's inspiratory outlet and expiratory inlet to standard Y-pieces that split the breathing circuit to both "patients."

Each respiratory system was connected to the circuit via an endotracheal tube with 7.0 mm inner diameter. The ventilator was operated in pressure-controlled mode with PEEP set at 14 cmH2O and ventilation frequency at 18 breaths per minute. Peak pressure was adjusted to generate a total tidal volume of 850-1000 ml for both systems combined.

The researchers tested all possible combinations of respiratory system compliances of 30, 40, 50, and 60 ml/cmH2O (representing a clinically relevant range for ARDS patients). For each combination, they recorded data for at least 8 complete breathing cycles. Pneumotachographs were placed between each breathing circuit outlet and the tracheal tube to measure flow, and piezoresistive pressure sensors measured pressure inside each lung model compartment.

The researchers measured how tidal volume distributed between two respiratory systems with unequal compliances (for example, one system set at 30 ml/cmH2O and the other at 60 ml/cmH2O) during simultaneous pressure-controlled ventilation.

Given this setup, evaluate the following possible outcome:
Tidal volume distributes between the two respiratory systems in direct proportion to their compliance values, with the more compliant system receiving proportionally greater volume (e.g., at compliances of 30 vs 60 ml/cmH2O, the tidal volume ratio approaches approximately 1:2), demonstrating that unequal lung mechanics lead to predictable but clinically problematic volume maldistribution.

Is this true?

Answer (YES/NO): YES